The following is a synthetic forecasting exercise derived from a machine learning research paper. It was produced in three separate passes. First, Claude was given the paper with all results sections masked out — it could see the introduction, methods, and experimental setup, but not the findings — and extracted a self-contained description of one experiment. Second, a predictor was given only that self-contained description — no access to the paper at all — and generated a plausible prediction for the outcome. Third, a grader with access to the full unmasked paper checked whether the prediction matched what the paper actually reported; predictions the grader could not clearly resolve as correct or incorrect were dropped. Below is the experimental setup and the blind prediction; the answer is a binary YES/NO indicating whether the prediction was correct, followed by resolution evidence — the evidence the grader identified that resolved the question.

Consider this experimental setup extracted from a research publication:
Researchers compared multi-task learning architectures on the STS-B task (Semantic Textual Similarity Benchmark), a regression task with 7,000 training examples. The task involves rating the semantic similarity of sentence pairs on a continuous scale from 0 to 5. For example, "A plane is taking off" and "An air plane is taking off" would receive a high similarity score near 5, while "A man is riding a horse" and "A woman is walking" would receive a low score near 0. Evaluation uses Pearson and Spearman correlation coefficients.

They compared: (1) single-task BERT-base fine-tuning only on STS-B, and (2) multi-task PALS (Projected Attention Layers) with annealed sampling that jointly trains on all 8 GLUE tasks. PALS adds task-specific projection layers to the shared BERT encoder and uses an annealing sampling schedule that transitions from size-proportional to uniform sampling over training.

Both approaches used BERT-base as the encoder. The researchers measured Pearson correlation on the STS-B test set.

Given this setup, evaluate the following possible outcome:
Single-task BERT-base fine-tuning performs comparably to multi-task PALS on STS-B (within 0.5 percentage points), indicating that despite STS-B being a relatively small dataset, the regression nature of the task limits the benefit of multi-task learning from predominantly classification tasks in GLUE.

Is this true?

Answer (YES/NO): NO